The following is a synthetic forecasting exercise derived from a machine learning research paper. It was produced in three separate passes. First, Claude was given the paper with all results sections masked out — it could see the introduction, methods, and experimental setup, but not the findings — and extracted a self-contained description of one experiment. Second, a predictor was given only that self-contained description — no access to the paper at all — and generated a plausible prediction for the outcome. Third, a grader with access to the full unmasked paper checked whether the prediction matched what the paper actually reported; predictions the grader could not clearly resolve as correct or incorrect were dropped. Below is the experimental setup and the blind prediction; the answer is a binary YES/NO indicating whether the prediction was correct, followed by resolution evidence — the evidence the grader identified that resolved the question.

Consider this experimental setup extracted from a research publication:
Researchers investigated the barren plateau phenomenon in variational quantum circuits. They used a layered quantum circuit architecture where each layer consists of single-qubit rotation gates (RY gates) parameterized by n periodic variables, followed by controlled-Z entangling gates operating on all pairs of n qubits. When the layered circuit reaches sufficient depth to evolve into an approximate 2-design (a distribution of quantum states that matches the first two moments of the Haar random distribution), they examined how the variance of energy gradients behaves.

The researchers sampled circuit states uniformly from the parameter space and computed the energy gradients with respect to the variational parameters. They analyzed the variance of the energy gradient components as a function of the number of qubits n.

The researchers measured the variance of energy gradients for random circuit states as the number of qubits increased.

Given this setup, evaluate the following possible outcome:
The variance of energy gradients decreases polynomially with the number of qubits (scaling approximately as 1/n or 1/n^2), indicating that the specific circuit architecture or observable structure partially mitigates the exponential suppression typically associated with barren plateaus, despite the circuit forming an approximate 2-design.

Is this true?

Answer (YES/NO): NO